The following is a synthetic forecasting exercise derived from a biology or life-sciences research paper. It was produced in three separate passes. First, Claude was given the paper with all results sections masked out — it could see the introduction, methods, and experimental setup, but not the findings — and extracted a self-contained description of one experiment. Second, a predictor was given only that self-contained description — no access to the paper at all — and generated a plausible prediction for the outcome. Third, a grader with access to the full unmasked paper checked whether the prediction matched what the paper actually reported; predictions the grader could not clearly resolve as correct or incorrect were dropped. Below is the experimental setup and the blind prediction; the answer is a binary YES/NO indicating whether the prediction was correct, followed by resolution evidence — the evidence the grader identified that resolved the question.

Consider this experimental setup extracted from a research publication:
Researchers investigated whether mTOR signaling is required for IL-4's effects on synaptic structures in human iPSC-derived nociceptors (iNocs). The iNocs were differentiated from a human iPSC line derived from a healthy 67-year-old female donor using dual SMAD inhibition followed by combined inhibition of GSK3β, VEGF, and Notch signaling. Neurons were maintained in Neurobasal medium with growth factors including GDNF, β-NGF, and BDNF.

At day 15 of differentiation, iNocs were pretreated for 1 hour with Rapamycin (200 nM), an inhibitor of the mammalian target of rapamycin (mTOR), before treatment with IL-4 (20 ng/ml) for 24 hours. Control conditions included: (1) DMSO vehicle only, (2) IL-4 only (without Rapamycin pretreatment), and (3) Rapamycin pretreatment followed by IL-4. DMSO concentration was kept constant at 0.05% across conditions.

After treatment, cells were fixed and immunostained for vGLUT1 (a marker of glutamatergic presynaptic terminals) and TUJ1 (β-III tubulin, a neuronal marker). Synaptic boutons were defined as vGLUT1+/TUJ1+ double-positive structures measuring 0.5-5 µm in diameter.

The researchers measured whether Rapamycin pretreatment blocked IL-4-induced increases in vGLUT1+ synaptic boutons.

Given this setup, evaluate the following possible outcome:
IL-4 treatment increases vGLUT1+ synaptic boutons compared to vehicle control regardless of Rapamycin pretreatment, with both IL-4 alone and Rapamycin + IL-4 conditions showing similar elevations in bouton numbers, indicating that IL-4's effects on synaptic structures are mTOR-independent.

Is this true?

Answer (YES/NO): NO